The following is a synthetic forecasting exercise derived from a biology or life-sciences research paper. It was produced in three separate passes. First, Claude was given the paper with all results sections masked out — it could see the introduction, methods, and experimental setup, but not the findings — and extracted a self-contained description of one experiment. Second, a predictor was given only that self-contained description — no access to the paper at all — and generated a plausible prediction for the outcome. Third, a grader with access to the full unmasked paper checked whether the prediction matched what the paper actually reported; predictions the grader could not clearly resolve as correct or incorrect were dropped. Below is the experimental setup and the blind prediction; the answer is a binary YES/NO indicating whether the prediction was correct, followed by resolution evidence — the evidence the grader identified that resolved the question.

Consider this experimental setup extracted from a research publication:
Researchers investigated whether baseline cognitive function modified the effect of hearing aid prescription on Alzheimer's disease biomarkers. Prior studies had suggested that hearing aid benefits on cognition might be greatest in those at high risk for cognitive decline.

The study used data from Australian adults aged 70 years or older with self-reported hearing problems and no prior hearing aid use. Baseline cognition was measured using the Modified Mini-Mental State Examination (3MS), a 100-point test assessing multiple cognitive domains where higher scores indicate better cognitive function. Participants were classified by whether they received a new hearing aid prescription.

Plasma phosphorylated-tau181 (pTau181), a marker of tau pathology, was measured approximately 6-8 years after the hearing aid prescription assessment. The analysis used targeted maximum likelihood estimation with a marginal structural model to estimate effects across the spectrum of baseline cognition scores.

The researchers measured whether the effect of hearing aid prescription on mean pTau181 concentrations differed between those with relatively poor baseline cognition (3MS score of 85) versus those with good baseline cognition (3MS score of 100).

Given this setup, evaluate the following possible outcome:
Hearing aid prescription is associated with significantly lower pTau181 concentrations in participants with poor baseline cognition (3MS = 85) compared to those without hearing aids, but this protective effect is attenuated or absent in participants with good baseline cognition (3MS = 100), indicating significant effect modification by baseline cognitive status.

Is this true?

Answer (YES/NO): NO